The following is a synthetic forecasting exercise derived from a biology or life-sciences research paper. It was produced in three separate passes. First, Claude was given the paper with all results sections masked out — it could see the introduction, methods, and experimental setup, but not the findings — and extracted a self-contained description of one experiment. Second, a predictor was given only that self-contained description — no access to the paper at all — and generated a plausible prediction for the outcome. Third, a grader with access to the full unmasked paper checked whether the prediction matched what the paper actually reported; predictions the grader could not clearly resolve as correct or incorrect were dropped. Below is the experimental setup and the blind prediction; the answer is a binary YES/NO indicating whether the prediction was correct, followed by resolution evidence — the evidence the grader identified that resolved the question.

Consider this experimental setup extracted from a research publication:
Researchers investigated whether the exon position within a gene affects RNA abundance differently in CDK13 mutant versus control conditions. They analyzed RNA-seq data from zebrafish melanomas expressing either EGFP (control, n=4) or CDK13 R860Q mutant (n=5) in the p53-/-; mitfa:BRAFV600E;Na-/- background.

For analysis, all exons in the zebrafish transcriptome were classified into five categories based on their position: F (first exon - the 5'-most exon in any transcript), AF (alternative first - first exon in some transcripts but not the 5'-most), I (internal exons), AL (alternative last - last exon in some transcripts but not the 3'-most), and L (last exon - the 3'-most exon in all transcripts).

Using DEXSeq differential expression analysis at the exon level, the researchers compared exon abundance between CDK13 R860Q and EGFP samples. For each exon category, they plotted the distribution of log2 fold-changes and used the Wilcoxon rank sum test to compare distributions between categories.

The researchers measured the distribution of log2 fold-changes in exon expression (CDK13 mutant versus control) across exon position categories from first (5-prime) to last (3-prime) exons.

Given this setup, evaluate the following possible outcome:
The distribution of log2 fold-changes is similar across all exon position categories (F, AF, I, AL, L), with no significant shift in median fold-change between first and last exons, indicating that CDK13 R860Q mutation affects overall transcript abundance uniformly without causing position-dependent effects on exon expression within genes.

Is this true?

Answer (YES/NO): NO